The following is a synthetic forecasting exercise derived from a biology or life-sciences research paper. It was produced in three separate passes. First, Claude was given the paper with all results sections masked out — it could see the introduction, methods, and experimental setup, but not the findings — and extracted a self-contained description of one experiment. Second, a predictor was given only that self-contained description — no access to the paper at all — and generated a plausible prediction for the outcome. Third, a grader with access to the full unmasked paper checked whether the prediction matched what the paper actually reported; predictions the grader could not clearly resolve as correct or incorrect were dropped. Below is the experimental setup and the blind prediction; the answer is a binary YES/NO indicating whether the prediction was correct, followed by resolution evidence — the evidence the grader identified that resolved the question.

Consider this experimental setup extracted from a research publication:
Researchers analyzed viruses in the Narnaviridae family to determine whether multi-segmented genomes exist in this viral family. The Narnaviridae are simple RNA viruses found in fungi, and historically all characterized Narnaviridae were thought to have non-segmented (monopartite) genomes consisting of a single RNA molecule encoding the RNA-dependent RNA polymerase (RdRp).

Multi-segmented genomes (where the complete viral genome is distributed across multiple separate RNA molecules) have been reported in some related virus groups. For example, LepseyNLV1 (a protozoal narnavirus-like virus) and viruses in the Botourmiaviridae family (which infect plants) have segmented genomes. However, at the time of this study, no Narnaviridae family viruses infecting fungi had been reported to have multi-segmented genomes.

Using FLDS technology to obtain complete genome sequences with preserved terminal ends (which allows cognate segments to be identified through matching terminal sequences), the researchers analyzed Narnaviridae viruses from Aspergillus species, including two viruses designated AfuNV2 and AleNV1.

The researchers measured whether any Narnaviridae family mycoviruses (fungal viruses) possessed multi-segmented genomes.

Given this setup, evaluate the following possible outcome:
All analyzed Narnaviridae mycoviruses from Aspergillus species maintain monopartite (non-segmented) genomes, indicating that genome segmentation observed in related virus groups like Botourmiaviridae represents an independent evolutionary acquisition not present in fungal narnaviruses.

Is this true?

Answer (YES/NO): NO